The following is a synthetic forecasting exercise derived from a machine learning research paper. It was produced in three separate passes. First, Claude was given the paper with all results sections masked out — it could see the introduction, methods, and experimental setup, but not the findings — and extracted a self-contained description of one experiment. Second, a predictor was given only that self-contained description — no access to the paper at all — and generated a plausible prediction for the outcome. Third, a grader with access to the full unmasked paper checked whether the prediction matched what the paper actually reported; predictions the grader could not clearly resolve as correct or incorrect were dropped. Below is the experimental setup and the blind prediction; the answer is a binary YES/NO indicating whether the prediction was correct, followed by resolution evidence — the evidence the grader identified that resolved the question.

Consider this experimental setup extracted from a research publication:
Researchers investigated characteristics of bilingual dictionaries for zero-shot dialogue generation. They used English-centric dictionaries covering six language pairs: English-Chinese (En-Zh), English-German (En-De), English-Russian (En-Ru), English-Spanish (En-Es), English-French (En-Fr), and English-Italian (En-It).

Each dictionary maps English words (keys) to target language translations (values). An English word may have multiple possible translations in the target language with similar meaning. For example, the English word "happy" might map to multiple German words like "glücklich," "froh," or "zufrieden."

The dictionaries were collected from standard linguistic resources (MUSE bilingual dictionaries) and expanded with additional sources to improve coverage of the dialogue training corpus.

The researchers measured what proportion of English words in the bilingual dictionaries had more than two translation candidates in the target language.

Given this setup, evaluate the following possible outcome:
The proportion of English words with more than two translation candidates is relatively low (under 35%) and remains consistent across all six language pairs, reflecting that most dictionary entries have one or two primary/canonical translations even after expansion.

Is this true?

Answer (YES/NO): NO